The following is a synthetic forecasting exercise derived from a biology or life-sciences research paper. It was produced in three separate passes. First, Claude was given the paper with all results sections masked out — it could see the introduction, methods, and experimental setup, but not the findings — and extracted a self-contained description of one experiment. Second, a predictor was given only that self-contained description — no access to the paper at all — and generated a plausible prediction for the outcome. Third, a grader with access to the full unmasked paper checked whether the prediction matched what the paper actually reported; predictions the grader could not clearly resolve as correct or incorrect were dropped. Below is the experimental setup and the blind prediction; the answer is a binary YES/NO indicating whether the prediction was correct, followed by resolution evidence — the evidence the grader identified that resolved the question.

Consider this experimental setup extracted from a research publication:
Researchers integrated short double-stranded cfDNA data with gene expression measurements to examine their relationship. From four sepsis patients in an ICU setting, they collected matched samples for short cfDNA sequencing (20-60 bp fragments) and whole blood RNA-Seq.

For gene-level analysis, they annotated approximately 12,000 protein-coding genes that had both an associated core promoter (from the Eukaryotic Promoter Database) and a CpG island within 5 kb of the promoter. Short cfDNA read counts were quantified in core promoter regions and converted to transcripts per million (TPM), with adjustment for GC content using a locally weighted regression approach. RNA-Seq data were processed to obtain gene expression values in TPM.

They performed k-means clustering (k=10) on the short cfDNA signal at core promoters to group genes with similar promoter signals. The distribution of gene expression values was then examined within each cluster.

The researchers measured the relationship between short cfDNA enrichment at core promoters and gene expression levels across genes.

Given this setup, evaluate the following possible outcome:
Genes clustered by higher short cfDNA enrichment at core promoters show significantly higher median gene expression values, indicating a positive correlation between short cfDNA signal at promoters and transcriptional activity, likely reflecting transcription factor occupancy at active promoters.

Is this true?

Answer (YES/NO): YES